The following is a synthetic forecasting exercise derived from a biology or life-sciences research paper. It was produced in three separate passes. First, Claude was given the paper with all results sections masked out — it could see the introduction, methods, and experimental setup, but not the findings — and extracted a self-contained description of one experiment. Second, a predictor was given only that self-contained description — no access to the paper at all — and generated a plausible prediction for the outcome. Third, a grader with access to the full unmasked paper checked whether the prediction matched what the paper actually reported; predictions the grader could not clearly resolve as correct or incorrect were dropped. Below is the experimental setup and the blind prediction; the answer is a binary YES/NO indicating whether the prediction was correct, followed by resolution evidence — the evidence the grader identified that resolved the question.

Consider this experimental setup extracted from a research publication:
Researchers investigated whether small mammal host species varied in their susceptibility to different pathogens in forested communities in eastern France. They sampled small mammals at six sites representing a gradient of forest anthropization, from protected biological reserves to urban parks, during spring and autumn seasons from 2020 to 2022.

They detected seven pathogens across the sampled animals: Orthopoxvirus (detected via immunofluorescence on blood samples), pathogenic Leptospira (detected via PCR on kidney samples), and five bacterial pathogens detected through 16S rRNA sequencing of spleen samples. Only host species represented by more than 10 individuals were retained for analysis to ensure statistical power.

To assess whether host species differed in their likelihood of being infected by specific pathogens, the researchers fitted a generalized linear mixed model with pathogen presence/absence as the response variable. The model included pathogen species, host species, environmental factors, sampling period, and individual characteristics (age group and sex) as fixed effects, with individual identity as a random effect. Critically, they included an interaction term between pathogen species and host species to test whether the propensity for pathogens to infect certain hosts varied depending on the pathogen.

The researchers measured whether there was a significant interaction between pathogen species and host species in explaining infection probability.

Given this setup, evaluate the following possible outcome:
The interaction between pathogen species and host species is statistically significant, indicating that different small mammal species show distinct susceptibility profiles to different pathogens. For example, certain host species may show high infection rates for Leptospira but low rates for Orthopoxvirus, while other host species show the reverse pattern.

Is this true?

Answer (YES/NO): YES